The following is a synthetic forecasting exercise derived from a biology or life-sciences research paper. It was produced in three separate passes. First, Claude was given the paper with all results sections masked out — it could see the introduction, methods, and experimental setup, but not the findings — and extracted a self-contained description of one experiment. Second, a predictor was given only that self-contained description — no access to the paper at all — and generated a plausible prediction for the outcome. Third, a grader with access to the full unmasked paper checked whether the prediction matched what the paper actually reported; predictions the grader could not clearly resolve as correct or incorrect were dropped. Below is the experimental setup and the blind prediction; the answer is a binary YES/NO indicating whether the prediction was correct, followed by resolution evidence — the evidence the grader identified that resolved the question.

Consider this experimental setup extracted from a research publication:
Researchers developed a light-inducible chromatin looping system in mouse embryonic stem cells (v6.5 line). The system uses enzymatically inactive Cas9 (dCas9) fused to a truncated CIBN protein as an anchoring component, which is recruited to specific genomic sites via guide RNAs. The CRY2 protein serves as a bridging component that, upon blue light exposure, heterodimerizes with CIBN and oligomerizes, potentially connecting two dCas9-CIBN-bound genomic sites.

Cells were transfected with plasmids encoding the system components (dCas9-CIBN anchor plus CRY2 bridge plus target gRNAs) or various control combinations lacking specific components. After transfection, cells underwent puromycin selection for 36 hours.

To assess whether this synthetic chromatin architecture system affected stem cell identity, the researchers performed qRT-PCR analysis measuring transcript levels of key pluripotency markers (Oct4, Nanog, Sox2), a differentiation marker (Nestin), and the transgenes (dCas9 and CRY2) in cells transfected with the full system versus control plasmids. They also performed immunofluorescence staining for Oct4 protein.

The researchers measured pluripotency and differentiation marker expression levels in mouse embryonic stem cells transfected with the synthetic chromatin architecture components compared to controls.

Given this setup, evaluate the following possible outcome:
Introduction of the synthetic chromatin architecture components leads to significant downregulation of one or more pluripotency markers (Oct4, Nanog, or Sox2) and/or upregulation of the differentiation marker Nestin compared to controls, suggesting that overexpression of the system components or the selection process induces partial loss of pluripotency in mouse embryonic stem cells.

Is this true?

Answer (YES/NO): NO